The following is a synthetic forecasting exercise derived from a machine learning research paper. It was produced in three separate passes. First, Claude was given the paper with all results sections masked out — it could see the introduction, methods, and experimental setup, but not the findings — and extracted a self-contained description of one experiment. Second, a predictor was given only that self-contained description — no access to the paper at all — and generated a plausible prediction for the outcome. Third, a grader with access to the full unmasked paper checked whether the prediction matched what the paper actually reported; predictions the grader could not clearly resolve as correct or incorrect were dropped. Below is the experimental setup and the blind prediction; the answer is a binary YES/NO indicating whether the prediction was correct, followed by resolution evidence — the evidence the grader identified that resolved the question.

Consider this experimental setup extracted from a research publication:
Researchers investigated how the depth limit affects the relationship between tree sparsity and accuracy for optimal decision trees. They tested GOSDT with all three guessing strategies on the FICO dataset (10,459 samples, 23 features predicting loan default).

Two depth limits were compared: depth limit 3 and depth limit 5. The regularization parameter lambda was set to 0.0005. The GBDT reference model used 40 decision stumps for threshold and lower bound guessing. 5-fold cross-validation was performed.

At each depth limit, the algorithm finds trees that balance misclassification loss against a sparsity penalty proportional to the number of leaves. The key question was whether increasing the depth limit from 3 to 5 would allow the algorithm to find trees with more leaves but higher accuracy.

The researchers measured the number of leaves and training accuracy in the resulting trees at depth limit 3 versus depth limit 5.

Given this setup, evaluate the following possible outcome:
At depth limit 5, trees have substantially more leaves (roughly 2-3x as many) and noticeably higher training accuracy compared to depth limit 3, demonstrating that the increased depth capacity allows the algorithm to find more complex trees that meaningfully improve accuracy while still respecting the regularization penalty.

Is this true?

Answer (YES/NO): NO